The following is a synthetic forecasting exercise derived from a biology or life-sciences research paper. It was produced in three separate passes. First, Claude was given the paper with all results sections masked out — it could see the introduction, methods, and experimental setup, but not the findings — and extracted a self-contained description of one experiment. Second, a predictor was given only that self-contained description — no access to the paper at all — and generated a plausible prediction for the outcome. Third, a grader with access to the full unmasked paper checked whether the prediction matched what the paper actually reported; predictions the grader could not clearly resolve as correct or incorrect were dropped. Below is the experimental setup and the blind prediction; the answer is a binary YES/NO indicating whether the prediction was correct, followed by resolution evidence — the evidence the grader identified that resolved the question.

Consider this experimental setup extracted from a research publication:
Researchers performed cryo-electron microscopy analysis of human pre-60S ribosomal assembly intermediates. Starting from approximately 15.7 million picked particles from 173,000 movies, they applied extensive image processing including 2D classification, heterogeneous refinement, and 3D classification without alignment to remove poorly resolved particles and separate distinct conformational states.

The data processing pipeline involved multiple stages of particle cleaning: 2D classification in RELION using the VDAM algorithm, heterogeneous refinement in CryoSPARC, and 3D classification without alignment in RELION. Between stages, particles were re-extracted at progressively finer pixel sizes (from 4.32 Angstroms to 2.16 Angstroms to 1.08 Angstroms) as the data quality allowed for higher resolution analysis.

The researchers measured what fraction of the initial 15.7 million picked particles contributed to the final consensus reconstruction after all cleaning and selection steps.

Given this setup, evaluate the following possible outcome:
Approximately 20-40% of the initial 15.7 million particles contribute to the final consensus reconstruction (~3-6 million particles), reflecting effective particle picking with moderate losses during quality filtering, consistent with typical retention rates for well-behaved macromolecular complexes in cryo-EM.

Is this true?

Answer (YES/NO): NO